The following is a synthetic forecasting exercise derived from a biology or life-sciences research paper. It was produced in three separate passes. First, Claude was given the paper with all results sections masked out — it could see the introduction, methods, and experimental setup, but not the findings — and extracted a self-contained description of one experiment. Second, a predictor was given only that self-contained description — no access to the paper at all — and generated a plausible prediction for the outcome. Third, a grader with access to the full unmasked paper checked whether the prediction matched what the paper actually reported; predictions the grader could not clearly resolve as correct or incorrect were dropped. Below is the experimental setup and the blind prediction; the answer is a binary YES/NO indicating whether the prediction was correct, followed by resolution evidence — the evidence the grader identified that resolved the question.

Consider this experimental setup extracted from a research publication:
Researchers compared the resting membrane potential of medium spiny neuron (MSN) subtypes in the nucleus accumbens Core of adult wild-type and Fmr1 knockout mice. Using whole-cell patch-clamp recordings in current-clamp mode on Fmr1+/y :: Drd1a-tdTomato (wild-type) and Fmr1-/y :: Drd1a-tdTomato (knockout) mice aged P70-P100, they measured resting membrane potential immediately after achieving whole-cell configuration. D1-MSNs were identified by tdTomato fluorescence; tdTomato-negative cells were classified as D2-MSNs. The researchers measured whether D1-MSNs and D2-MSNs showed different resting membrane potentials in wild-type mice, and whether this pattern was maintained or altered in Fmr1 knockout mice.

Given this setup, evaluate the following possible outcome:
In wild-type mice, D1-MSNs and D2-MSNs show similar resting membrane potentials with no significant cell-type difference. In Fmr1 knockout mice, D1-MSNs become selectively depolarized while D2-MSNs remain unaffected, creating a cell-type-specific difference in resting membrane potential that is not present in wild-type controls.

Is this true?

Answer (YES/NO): NO